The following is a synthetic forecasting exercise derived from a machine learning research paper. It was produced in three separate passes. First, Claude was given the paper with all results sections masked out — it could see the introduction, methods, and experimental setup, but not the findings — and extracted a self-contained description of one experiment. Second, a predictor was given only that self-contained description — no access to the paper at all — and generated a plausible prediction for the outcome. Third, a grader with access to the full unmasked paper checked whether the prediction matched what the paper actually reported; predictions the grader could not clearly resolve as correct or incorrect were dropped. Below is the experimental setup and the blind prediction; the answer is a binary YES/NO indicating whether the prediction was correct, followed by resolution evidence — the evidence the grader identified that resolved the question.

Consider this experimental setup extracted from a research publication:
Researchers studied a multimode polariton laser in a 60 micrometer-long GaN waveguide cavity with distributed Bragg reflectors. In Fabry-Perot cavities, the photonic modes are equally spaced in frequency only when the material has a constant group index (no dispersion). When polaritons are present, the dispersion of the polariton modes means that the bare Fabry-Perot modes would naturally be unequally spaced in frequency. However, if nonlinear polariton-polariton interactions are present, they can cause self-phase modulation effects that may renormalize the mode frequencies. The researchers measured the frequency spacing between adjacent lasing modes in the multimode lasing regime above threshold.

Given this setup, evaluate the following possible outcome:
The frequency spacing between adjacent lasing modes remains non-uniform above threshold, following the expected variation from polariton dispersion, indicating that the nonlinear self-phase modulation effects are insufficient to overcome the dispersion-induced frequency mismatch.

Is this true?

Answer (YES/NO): NO